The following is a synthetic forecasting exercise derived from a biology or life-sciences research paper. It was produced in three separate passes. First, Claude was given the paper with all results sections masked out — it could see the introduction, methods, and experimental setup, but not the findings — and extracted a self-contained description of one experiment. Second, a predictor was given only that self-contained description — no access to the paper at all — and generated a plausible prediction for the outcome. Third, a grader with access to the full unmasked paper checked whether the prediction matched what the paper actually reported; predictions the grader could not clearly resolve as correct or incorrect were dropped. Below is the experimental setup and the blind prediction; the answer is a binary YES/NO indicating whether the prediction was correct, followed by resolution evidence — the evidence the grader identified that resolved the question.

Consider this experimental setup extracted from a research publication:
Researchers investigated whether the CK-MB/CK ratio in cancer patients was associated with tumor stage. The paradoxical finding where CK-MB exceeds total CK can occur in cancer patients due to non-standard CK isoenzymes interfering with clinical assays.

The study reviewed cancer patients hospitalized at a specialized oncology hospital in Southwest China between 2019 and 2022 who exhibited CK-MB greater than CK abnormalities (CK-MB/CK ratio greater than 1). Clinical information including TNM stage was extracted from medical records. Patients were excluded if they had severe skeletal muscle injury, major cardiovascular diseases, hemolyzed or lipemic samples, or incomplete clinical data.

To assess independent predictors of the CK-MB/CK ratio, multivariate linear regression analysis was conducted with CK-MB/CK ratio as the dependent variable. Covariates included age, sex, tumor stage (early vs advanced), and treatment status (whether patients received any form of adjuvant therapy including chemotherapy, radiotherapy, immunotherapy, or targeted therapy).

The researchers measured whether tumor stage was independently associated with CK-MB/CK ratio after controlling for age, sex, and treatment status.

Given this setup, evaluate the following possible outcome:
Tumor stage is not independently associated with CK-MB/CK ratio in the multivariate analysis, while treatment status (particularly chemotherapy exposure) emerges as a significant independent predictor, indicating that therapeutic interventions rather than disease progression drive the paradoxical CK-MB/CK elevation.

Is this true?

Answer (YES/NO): NO